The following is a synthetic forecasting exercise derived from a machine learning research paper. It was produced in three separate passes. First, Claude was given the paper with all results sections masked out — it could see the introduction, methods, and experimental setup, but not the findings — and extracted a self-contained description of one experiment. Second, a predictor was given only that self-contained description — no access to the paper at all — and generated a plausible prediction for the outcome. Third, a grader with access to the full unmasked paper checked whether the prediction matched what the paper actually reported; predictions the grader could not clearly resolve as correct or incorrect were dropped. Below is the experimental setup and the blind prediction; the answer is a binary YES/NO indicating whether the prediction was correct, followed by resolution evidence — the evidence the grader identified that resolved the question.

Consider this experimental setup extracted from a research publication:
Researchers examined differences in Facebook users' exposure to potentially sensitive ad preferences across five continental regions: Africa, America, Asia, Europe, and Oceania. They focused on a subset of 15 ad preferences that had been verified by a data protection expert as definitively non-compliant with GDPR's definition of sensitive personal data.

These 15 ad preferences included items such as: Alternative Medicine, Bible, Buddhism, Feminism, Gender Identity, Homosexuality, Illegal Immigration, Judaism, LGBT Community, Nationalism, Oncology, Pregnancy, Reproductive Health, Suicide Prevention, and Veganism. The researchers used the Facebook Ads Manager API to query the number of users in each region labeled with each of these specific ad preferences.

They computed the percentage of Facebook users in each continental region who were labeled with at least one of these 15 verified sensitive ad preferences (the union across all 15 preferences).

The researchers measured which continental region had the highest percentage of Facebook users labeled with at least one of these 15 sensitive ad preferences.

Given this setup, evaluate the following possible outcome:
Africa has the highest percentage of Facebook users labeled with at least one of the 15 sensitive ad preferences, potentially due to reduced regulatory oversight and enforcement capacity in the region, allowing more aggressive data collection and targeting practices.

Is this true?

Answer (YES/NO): NO